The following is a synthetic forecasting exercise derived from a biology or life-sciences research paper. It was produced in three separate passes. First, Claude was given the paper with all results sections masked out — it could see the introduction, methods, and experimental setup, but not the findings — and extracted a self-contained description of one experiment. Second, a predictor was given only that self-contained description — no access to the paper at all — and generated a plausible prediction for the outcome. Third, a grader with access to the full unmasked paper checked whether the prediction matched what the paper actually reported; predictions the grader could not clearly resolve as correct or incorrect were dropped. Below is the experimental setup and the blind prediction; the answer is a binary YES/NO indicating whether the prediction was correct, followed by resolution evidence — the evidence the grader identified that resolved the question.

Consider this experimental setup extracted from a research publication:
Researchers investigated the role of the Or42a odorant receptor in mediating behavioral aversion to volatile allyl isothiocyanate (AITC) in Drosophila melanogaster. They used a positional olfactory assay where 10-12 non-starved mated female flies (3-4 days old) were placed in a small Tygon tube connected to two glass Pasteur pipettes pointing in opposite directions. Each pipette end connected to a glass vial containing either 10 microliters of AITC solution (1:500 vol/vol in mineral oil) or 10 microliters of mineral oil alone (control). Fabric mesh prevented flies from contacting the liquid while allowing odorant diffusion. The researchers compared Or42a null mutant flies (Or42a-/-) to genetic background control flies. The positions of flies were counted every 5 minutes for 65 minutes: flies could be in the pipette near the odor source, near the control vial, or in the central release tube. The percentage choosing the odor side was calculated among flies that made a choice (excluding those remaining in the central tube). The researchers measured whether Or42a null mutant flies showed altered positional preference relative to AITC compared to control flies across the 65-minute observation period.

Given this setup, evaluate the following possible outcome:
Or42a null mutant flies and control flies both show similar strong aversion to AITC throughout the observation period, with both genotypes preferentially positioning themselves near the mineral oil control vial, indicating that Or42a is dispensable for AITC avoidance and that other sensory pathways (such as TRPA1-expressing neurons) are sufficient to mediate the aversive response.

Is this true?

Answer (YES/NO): NO